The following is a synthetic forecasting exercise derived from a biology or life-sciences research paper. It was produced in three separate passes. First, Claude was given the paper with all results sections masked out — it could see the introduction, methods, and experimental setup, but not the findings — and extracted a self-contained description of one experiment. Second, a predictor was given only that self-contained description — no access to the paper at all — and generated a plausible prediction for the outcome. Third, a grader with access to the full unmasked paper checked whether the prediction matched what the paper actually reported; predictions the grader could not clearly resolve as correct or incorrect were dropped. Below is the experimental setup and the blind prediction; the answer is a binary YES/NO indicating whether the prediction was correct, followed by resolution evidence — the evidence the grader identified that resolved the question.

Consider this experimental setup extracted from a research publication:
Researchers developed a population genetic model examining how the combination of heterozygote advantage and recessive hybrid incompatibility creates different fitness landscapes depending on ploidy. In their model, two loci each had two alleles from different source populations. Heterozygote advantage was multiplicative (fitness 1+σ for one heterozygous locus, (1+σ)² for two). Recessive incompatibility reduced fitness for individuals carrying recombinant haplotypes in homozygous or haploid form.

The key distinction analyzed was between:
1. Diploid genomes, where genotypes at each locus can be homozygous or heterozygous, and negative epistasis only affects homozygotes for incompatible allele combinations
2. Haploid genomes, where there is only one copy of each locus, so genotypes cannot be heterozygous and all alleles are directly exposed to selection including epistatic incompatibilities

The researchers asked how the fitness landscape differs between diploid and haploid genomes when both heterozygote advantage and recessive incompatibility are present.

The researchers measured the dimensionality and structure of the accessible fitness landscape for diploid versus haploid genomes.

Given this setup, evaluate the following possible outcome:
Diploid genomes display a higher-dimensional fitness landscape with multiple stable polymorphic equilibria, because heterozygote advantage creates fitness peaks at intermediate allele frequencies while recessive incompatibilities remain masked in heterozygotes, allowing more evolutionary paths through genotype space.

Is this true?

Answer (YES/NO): YES